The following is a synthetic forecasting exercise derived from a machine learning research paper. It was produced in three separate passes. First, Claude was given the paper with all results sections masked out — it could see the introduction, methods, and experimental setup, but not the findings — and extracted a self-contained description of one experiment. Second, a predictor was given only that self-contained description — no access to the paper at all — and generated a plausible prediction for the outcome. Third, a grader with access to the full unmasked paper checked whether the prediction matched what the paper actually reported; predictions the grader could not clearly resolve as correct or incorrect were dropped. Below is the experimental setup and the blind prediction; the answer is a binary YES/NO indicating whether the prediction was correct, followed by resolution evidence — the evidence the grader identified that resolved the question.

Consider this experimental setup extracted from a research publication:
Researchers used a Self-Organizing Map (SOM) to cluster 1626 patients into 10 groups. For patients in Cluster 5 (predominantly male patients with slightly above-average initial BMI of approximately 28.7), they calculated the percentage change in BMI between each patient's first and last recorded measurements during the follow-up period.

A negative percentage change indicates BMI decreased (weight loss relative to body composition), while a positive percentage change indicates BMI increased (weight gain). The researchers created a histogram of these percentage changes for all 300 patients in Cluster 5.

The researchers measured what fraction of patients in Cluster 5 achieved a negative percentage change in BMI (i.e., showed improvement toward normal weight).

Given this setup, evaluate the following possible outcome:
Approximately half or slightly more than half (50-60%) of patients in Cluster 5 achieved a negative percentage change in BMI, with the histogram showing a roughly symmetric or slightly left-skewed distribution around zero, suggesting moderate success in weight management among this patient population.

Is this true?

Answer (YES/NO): NO